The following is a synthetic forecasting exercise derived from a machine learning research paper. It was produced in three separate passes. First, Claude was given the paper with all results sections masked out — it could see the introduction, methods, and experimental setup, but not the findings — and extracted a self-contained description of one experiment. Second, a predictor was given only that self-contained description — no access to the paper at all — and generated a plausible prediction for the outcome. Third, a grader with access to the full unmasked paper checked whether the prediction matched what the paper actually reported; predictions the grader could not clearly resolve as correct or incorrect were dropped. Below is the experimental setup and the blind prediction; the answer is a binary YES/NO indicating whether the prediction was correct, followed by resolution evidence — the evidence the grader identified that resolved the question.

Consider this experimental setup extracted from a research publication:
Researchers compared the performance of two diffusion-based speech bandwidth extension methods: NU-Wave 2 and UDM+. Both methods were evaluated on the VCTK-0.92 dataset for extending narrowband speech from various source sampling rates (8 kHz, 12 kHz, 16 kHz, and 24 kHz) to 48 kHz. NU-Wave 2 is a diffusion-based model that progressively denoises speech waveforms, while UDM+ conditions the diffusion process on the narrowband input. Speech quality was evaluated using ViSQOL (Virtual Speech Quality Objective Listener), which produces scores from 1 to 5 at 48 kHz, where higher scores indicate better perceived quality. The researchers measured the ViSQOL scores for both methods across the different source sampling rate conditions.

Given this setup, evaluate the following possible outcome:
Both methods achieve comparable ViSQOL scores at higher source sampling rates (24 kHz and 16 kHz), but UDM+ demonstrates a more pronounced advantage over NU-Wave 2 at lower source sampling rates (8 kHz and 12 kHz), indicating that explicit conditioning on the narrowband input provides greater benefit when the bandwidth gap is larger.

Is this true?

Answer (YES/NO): NO